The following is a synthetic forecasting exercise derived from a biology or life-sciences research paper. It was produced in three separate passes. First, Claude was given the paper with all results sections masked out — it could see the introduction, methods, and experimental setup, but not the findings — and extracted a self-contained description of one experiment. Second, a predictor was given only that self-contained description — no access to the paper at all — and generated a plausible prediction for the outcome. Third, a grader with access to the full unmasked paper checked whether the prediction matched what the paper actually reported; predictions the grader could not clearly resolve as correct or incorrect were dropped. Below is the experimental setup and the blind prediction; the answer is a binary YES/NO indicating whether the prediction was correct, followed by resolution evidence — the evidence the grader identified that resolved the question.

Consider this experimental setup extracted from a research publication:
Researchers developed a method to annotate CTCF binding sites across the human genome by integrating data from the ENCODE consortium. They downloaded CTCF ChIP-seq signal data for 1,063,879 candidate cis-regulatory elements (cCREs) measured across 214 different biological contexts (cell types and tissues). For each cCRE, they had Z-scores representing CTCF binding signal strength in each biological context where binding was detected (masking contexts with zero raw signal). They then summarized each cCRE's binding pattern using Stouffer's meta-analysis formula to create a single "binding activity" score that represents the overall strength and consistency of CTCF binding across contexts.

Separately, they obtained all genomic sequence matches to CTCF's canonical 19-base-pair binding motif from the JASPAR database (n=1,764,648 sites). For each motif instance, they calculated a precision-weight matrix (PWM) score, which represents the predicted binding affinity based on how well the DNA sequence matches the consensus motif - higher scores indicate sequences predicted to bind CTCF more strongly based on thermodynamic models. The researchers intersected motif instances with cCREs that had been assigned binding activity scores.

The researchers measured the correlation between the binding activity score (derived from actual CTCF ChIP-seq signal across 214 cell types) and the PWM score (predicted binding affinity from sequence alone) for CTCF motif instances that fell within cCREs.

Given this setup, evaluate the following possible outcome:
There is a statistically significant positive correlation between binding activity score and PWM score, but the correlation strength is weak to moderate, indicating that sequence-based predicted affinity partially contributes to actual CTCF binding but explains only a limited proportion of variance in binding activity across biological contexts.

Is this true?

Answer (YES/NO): NO